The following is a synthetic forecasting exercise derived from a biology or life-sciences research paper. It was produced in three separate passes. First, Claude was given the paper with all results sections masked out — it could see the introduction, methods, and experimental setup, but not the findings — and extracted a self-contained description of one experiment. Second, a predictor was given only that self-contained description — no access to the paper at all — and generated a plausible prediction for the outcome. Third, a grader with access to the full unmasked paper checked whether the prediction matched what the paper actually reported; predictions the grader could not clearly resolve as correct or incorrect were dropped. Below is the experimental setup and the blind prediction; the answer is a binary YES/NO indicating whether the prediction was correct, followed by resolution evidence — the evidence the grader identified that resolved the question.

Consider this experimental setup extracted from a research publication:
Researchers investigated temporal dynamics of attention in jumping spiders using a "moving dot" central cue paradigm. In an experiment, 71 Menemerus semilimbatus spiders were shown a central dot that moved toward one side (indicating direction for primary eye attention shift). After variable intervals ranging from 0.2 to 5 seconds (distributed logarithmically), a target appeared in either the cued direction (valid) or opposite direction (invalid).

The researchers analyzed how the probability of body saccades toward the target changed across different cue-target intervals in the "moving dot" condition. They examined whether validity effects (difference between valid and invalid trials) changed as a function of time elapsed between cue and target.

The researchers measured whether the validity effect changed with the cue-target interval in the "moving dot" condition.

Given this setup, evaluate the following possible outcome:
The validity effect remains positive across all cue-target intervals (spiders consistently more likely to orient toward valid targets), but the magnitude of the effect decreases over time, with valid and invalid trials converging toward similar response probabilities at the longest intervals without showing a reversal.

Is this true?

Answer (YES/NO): NO